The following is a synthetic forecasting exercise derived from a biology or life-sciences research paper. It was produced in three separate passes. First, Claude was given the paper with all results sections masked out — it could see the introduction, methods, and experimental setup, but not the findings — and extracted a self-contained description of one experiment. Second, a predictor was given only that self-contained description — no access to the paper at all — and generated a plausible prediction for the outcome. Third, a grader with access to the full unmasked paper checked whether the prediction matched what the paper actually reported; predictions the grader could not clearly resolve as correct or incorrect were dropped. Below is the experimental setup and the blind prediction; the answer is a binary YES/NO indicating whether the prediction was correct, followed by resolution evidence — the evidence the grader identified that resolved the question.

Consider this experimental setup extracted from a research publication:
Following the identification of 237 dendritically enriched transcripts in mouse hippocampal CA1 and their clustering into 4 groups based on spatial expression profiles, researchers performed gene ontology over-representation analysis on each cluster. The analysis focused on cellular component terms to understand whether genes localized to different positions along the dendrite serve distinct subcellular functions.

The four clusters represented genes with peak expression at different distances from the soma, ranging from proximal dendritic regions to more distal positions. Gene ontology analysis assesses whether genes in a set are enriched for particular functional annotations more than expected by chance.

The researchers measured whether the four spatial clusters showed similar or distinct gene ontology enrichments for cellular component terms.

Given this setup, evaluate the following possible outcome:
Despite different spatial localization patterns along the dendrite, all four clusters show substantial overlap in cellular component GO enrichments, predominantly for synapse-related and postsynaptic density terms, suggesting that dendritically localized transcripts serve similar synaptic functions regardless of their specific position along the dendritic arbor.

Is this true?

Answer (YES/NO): NO